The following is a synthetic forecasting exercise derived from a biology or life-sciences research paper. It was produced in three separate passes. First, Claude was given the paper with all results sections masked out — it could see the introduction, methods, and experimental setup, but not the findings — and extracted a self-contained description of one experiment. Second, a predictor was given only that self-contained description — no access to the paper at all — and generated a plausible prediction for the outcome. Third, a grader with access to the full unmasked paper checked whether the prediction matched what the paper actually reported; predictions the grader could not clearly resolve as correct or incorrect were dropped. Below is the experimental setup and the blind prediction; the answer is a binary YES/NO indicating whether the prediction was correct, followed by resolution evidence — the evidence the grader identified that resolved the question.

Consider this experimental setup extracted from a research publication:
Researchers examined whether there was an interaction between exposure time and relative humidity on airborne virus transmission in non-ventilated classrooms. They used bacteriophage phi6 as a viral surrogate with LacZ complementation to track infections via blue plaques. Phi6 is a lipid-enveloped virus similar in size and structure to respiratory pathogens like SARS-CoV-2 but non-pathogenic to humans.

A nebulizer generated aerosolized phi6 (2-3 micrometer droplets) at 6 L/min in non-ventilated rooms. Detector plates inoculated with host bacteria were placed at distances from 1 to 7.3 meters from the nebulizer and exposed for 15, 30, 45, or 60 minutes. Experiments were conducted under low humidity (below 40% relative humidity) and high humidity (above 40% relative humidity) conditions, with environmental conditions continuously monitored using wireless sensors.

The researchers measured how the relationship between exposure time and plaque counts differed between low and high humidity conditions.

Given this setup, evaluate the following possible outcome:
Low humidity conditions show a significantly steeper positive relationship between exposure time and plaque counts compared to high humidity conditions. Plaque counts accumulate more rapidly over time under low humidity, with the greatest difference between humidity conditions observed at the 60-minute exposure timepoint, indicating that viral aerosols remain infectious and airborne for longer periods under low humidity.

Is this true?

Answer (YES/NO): NO